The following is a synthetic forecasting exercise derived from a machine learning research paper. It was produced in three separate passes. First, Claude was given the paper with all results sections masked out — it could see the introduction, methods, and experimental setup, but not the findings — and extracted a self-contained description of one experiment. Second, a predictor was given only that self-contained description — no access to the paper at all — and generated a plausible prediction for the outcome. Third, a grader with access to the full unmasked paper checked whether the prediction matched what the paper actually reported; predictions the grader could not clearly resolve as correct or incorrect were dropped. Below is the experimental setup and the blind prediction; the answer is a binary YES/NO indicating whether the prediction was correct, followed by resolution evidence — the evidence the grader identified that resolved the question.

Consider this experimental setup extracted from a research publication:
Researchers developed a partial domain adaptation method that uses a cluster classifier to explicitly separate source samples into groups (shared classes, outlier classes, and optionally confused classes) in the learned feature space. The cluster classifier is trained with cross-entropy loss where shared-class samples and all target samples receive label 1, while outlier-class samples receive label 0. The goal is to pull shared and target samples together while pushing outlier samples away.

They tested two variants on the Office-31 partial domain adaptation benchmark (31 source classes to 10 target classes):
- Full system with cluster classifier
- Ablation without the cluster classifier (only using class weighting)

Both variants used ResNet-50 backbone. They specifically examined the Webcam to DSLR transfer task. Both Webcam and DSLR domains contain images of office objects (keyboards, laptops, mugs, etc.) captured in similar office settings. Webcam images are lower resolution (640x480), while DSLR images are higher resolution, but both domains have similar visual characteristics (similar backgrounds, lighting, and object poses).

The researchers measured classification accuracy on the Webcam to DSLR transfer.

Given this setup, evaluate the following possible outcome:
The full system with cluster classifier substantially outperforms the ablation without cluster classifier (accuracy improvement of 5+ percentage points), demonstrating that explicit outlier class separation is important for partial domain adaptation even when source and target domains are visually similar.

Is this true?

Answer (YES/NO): NO